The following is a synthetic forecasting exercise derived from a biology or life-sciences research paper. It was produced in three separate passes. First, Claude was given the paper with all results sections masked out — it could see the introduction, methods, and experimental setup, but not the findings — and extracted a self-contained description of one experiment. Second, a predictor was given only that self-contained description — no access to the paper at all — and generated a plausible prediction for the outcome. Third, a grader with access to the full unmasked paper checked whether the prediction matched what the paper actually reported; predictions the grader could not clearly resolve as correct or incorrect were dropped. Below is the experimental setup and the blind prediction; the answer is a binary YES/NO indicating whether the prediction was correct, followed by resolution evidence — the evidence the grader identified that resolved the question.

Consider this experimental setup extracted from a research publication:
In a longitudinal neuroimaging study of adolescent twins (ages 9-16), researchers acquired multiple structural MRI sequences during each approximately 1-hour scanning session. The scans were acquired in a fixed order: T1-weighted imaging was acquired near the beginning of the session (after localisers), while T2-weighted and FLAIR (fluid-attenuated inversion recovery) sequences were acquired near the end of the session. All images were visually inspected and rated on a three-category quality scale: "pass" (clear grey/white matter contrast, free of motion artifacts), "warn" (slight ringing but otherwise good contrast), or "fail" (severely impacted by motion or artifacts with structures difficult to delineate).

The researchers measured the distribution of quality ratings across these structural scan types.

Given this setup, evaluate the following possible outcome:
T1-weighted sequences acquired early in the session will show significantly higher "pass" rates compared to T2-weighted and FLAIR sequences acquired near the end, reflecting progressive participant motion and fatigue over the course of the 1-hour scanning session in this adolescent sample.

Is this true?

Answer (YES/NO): YES